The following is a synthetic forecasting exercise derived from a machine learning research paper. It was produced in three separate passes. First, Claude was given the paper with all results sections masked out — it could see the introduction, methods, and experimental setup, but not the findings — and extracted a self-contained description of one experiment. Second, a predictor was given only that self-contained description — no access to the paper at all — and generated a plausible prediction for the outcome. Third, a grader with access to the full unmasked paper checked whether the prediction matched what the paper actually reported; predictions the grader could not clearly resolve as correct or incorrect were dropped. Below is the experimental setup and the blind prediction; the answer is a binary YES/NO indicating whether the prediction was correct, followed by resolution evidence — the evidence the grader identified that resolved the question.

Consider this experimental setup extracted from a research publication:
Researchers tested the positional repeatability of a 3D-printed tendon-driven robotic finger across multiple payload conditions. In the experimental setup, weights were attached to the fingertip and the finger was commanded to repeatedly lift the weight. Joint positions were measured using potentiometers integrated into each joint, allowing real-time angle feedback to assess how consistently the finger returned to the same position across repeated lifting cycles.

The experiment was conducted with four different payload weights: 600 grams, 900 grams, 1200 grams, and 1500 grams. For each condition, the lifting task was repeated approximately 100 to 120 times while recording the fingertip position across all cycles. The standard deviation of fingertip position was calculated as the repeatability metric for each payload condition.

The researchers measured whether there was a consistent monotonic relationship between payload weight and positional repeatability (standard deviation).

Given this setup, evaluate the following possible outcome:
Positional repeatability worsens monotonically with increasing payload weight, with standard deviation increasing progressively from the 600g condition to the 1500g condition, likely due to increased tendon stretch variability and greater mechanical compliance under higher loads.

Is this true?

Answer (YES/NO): NO